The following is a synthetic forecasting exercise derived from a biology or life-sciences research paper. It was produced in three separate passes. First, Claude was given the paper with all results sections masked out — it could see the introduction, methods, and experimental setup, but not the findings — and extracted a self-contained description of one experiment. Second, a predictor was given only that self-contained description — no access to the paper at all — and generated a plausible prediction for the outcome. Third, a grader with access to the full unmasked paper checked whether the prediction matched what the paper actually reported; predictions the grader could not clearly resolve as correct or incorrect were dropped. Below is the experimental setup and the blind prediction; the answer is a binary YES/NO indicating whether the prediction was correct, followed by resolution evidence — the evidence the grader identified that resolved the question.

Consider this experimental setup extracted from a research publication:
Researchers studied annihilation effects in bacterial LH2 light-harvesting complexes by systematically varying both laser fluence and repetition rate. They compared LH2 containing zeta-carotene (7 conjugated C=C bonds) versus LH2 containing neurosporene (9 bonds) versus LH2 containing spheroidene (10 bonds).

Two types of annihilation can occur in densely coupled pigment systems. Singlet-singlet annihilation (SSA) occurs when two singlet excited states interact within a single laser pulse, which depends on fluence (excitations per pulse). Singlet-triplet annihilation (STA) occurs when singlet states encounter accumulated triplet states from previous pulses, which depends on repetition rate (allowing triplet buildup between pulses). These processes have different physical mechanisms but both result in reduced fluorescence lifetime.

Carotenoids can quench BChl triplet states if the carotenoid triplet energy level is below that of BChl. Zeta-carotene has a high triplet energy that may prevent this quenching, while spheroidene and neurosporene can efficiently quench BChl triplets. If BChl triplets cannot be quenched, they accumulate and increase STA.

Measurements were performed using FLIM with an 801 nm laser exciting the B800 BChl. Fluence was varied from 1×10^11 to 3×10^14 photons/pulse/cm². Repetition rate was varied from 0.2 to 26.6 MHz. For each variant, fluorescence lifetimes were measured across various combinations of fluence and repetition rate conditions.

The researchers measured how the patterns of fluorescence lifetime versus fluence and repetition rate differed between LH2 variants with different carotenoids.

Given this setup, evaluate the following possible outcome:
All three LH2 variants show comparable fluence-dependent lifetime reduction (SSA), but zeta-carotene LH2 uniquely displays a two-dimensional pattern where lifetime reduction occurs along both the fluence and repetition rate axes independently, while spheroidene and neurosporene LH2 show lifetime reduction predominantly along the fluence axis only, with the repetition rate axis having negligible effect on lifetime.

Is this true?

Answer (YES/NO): NO